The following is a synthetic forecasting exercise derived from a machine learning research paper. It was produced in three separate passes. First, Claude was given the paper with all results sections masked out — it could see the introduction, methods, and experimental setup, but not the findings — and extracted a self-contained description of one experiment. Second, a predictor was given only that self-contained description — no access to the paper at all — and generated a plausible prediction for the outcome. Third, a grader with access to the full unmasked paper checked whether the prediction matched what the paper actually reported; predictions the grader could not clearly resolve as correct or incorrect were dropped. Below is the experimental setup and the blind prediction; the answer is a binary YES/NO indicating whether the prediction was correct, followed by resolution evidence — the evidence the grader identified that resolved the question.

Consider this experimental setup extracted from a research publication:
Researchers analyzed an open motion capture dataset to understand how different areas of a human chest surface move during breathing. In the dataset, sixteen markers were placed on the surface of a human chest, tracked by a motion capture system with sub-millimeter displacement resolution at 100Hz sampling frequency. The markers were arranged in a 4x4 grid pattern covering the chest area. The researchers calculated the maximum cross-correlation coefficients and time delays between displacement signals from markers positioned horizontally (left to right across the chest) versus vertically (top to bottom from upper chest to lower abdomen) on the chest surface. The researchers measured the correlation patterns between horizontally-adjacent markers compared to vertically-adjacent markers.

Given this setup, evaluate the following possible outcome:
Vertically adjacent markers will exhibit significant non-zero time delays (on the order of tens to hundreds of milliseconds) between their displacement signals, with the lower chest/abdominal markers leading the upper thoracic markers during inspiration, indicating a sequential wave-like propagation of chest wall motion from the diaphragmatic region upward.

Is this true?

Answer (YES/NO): NO